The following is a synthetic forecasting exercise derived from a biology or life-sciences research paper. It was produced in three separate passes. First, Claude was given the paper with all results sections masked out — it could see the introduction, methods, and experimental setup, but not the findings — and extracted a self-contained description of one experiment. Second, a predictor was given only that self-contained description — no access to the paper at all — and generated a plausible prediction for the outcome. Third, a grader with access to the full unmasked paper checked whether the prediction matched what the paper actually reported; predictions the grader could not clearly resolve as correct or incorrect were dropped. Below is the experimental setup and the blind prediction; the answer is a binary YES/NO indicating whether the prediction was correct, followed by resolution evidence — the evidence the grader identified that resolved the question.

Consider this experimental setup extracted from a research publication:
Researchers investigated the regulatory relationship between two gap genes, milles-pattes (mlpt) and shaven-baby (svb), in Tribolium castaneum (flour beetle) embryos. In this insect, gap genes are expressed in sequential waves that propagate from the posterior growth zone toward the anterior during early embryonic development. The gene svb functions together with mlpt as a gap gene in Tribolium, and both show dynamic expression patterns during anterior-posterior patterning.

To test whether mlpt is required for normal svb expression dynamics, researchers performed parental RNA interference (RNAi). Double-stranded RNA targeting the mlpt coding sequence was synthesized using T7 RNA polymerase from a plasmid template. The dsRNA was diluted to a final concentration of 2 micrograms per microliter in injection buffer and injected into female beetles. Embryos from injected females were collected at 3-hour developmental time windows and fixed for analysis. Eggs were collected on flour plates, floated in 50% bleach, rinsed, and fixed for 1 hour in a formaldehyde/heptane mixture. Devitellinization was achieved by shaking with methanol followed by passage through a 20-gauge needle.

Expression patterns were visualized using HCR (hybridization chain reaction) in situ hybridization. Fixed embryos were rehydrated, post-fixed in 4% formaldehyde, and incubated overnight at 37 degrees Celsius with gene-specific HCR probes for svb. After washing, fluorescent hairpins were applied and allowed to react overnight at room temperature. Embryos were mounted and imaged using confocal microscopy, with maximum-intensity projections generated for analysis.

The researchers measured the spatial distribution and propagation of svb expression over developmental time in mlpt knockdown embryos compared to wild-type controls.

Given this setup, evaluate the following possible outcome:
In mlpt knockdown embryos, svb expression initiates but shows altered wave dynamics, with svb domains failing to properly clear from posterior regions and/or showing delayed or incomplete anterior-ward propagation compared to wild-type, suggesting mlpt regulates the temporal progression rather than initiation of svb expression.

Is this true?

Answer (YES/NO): YES